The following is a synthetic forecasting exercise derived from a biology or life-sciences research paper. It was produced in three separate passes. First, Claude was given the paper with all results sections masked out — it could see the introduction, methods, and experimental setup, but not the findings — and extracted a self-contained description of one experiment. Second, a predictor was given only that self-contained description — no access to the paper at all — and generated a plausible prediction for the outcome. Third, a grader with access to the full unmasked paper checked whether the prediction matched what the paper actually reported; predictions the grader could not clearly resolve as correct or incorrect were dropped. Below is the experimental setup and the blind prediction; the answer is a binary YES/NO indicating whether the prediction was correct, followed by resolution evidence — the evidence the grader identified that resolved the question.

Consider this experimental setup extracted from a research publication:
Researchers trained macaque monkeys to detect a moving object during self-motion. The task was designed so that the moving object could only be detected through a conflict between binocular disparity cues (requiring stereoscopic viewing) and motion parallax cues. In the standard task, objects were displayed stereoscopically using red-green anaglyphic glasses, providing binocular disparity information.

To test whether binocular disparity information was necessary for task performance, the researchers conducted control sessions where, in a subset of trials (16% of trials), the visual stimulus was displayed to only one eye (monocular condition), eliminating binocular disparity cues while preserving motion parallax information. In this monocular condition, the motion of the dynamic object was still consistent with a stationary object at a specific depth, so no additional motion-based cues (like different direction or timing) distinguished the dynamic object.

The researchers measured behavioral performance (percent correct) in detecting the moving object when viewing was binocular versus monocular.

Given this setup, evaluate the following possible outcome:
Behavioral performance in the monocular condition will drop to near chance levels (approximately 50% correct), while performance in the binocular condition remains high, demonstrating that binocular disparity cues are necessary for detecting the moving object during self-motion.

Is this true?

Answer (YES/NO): YES